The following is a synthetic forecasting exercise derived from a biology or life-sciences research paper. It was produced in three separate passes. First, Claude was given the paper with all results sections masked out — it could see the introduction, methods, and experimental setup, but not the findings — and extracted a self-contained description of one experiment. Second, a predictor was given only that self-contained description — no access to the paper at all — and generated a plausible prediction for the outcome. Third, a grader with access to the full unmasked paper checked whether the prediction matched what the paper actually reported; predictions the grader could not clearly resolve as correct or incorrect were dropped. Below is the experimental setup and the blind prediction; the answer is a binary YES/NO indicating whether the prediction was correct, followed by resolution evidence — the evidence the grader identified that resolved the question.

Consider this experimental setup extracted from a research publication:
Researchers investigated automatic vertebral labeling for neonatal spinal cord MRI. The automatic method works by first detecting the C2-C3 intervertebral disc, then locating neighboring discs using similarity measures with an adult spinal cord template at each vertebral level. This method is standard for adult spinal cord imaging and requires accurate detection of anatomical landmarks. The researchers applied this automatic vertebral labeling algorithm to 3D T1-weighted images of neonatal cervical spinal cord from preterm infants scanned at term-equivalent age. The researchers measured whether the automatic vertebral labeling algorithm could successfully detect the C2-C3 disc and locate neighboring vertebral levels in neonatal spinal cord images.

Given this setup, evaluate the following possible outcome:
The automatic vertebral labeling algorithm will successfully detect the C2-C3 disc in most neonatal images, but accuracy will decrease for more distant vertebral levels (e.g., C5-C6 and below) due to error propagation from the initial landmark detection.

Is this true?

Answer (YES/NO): NO